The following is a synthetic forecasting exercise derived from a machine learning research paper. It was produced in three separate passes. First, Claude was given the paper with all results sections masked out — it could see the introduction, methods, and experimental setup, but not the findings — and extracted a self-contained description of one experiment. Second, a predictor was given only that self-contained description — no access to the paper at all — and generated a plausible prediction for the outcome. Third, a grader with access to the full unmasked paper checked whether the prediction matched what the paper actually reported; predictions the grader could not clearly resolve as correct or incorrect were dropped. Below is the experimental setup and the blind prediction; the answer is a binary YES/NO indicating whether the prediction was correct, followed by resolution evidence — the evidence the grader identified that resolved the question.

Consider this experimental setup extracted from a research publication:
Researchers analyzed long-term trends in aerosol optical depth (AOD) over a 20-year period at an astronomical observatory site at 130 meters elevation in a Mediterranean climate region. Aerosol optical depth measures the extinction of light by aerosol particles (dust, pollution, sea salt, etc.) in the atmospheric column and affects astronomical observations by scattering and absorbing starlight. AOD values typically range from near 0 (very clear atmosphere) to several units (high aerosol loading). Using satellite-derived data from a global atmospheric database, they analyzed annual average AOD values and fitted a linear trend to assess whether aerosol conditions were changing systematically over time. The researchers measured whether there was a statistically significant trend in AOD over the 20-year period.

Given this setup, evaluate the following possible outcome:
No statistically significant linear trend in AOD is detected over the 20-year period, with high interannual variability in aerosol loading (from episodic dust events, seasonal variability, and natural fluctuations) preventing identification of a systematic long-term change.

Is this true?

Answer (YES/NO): NO